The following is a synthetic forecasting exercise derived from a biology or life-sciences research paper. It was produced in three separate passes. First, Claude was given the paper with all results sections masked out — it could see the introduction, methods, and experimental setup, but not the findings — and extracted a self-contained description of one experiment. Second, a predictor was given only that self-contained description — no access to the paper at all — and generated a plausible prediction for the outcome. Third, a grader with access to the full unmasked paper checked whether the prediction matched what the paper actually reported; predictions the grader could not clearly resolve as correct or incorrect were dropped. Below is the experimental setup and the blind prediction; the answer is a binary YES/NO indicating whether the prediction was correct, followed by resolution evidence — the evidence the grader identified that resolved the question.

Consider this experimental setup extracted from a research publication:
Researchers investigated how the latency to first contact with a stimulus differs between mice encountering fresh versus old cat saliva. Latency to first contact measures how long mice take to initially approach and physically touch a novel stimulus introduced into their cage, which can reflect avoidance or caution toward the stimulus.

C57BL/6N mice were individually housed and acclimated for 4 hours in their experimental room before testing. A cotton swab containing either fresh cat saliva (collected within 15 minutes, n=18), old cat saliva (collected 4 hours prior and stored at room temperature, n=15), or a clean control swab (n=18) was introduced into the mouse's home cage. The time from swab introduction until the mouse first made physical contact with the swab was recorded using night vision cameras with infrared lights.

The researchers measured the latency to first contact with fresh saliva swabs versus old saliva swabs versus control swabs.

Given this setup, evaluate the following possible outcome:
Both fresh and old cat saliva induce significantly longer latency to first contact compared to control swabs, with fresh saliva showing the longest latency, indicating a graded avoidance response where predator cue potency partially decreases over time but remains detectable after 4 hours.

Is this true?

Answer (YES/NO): NO